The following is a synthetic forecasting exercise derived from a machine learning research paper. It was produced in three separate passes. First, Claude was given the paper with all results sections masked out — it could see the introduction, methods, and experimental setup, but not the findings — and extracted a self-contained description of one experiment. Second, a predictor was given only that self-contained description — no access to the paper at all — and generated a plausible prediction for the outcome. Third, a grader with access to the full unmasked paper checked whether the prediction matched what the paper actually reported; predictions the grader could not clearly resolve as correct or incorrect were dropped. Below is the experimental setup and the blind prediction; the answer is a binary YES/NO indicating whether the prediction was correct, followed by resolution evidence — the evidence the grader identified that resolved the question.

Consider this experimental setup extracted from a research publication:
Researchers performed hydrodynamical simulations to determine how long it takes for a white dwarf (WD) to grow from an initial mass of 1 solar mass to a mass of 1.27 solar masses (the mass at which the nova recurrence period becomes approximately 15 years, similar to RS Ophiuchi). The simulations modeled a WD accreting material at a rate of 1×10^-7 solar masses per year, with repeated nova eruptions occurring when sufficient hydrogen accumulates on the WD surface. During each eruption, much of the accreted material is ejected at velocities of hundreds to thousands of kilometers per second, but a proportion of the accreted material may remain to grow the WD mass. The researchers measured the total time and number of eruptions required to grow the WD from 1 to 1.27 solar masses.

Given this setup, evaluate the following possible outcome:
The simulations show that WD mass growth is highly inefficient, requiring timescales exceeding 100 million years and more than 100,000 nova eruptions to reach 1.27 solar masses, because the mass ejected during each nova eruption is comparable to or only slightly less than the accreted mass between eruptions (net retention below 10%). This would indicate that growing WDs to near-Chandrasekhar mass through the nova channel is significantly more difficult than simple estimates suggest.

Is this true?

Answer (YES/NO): NO